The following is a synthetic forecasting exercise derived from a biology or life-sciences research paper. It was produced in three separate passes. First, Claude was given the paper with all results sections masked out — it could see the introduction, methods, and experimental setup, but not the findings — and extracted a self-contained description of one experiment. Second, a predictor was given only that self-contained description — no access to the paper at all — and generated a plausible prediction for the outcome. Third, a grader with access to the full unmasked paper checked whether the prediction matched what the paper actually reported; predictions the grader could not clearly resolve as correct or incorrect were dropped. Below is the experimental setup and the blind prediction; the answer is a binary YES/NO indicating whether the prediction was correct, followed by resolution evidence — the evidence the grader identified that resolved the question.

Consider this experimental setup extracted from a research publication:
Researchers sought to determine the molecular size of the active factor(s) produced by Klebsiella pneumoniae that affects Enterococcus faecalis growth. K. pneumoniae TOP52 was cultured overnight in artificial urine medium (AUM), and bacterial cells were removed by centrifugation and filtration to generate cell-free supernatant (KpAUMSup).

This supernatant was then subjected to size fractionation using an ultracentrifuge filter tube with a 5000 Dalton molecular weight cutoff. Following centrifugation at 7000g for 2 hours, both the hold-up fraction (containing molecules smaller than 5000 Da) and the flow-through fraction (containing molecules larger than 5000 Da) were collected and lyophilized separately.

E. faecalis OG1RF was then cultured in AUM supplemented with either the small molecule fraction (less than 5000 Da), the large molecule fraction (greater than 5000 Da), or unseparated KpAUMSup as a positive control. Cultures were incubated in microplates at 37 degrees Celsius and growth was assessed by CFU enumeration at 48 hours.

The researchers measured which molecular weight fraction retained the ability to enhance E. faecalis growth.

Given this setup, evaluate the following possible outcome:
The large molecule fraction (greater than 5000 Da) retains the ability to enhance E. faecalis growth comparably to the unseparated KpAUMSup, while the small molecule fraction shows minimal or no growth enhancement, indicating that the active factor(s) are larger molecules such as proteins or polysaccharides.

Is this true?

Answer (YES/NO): NO